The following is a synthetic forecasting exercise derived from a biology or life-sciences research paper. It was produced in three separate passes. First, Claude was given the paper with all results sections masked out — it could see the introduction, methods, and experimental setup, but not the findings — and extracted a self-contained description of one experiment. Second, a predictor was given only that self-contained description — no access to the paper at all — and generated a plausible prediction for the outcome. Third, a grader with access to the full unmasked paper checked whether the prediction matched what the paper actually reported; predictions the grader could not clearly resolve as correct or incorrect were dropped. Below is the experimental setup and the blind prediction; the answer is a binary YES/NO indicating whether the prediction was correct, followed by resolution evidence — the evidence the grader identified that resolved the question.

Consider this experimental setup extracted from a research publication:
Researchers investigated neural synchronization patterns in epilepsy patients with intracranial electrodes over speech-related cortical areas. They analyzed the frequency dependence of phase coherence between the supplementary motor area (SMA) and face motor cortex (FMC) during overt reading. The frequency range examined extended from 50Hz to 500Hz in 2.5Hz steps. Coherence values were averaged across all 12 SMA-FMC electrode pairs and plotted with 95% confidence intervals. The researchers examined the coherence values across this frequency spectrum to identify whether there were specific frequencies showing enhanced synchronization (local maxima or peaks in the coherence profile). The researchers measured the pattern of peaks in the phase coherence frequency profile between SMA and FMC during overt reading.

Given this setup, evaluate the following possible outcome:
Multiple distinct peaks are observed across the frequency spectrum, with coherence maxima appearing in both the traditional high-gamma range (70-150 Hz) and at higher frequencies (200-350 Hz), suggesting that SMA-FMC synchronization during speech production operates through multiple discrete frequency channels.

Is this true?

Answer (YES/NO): NO